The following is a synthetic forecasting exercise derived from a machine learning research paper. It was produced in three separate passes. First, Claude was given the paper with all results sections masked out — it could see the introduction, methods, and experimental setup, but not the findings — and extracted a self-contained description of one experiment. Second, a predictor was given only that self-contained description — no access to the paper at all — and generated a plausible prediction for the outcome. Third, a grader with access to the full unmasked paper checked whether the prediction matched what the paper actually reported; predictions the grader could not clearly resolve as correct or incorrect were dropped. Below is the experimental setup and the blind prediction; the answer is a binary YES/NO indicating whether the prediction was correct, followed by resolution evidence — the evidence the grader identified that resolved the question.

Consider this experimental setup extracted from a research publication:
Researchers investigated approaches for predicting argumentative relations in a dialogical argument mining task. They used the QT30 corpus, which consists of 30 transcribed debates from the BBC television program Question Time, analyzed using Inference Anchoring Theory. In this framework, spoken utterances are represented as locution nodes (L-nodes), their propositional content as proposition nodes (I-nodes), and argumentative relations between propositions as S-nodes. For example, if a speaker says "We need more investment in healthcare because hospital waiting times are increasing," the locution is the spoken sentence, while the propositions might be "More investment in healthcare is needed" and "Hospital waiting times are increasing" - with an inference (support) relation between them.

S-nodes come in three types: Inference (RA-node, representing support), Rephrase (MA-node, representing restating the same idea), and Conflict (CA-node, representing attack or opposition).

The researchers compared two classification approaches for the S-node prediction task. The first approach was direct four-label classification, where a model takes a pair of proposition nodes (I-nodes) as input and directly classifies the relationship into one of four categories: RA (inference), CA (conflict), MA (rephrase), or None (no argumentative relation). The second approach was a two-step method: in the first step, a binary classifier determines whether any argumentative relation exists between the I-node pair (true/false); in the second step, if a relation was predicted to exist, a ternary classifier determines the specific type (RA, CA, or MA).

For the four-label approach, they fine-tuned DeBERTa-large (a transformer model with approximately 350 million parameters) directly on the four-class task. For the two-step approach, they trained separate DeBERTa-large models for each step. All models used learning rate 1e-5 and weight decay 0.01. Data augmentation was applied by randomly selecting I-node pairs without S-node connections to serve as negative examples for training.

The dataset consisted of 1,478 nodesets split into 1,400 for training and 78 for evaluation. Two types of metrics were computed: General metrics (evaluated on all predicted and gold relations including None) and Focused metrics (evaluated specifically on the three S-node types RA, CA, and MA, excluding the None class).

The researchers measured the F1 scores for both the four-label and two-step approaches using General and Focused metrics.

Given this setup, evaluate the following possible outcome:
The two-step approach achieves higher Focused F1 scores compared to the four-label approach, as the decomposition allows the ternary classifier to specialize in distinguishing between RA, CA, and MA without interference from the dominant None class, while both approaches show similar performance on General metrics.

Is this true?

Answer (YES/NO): NO